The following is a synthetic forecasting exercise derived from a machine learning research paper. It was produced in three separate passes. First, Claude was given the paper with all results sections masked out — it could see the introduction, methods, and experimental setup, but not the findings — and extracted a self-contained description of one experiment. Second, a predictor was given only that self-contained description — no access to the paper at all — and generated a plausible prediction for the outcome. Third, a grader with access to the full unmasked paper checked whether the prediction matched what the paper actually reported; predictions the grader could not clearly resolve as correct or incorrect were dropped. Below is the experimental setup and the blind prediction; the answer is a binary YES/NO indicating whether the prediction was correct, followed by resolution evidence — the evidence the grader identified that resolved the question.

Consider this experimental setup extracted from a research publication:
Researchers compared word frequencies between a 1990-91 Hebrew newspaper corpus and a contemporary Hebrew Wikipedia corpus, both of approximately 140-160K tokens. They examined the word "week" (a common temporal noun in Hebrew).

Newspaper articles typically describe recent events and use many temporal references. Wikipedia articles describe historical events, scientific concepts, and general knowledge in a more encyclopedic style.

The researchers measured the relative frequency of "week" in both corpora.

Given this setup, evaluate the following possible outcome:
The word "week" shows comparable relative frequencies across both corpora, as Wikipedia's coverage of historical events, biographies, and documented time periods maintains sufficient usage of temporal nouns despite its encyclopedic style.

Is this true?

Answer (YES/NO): NO